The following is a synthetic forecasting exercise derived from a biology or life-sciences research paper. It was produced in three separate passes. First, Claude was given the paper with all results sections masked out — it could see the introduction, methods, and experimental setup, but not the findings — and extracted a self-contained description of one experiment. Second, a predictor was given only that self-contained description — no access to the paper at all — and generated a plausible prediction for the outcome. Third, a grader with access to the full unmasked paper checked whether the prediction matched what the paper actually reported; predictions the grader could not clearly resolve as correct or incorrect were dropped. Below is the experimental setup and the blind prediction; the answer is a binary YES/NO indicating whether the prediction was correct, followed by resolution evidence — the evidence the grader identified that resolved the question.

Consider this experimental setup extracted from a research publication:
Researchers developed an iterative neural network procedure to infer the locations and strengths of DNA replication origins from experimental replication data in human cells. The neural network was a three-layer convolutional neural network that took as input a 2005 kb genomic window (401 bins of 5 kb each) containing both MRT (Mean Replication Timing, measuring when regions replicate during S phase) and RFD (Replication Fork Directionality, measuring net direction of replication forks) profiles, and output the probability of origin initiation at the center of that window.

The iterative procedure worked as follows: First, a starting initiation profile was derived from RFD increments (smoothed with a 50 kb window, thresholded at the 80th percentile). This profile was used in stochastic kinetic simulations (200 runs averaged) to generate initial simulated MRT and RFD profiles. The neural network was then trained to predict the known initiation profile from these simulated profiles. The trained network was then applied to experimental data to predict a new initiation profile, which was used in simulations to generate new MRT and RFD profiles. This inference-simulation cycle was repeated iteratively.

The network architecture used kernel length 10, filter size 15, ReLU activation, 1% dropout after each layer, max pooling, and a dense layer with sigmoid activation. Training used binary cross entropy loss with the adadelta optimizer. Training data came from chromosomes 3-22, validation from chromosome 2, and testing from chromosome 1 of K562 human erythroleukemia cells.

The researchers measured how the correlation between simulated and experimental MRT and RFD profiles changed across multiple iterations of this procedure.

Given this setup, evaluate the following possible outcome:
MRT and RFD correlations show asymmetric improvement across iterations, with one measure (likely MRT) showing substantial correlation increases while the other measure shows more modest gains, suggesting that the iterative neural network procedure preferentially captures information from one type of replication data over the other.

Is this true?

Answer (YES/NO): NO